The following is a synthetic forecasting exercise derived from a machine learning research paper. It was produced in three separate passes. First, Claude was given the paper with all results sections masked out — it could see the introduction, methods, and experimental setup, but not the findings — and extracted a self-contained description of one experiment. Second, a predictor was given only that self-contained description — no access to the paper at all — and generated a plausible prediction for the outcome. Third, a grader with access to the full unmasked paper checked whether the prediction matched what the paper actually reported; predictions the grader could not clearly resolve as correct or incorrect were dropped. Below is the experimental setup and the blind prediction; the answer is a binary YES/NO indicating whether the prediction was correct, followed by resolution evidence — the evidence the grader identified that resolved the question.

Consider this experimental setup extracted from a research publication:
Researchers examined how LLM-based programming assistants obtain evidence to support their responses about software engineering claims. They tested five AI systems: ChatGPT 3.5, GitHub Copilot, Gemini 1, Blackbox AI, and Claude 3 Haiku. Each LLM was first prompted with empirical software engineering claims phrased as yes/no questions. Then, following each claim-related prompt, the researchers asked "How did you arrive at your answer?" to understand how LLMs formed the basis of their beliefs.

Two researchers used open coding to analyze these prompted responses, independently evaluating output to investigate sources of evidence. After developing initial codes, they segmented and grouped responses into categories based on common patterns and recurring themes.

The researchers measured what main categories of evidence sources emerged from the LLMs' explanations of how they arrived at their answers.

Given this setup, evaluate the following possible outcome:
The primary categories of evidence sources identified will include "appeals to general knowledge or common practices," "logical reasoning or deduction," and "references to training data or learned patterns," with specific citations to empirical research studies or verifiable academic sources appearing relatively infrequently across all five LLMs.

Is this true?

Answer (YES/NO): NO